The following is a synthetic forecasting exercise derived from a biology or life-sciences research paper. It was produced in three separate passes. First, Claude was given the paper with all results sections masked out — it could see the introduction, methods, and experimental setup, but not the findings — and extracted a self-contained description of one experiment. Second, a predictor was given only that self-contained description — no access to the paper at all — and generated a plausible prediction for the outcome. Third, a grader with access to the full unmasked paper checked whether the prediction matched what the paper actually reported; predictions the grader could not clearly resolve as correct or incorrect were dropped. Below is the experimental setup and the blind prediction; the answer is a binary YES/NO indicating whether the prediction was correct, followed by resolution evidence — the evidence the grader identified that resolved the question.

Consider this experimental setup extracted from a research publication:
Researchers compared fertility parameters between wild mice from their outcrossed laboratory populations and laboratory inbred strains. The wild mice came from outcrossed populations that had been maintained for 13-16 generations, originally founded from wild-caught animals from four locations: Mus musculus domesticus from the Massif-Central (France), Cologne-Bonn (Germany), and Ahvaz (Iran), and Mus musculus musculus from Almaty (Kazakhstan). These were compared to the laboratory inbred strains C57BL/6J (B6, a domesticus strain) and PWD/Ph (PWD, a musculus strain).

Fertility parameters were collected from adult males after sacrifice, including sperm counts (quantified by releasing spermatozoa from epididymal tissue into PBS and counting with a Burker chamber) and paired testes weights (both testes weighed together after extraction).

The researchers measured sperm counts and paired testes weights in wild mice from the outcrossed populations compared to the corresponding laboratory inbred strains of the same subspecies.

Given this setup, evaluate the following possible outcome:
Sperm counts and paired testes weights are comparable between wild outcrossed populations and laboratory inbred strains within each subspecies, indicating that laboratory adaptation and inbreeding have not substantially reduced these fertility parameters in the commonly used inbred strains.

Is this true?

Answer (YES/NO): NO